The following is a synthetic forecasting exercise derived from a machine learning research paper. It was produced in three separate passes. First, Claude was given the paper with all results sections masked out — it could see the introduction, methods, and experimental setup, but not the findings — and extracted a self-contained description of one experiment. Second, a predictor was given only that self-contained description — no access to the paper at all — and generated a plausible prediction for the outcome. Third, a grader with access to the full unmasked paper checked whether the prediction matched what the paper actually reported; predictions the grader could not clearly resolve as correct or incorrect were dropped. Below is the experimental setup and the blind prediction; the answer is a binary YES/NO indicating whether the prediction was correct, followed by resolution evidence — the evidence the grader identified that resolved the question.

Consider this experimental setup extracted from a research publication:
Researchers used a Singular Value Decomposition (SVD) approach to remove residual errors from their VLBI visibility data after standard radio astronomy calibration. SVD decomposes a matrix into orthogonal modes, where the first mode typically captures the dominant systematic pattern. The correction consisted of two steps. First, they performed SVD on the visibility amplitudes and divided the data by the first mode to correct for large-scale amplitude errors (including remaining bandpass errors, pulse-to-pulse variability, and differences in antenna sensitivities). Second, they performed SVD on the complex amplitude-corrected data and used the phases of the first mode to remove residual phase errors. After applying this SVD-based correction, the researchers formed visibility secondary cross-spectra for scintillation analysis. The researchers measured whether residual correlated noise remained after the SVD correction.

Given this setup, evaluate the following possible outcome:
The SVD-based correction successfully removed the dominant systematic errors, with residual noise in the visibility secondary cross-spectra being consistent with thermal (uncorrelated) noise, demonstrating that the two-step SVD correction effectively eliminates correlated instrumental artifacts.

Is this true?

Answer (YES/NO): NO